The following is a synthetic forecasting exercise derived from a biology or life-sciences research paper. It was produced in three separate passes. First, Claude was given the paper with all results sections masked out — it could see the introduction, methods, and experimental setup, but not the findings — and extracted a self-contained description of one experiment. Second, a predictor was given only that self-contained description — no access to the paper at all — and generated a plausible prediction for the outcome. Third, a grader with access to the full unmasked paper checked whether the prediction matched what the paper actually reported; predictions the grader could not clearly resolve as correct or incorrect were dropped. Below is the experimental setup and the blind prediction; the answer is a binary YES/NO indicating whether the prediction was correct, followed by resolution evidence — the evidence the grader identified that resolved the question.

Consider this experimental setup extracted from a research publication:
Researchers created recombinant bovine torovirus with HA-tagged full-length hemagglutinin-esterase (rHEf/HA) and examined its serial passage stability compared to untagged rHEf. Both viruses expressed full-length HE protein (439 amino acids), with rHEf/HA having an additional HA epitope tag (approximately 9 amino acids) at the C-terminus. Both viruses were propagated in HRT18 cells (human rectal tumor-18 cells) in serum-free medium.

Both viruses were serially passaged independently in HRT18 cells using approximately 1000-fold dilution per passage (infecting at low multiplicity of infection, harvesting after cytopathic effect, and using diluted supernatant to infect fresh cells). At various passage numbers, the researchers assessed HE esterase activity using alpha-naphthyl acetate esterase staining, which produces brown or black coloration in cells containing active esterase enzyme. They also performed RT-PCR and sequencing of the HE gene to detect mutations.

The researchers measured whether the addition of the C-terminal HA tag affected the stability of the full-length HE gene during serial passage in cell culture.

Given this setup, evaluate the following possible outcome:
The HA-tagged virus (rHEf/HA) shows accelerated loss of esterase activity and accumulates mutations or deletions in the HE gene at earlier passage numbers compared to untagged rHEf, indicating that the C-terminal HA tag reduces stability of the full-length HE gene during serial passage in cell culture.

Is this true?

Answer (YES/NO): NO